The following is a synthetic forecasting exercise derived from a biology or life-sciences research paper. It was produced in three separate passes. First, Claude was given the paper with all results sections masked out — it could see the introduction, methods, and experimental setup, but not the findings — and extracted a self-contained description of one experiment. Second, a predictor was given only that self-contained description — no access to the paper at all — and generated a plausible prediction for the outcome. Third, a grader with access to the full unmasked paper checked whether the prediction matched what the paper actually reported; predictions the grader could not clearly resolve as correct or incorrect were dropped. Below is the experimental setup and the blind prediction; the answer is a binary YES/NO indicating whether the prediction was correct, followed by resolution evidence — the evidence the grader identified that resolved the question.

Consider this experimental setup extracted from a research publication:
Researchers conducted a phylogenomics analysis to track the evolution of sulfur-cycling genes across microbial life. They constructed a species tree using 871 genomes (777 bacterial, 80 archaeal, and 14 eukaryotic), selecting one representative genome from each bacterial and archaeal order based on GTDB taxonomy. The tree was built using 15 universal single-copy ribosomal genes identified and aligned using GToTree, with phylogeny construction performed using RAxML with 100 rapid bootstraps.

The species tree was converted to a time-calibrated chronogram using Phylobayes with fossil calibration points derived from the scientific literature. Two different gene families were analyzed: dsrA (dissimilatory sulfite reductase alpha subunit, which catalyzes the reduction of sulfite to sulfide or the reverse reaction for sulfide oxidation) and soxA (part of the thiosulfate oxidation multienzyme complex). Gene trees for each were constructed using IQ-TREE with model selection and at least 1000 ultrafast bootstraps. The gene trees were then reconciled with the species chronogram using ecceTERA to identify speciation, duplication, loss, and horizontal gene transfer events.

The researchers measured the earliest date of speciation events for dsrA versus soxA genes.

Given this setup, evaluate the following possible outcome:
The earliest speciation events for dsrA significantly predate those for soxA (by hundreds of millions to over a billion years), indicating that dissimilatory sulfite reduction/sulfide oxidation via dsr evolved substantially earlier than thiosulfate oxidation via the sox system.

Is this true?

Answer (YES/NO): YES